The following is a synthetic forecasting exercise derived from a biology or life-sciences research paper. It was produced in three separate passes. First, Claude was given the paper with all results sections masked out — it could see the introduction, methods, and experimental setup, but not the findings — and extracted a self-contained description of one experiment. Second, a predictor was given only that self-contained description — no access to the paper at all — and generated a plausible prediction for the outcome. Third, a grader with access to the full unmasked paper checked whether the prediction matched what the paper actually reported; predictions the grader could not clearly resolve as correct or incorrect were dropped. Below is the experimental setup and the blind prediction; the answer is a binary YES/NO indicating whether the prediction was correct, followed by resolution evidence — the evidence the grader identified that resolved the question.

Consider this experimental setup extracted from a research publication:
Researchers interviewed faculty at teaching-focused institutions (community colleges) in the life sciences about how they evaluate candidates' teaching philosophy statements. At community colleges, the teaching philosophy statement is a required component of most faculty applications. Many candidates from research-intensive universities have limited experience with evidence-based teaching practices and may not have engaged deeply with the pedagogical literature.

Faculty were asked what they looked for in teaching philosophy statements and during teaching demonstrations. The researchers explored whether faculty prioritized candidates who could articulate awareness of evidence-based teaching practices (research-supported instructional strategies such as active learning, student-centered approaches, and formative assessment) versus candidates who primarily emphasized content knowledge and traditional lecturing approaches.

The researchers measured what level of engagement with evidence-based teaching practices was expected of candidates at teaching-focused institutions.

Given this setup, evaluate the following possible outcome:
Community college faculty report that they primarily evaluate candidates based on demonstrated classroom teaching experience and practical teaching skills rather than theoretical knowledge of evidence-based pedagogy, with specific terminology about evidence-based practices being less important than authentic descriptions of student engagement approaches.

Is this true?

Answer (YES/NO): NO